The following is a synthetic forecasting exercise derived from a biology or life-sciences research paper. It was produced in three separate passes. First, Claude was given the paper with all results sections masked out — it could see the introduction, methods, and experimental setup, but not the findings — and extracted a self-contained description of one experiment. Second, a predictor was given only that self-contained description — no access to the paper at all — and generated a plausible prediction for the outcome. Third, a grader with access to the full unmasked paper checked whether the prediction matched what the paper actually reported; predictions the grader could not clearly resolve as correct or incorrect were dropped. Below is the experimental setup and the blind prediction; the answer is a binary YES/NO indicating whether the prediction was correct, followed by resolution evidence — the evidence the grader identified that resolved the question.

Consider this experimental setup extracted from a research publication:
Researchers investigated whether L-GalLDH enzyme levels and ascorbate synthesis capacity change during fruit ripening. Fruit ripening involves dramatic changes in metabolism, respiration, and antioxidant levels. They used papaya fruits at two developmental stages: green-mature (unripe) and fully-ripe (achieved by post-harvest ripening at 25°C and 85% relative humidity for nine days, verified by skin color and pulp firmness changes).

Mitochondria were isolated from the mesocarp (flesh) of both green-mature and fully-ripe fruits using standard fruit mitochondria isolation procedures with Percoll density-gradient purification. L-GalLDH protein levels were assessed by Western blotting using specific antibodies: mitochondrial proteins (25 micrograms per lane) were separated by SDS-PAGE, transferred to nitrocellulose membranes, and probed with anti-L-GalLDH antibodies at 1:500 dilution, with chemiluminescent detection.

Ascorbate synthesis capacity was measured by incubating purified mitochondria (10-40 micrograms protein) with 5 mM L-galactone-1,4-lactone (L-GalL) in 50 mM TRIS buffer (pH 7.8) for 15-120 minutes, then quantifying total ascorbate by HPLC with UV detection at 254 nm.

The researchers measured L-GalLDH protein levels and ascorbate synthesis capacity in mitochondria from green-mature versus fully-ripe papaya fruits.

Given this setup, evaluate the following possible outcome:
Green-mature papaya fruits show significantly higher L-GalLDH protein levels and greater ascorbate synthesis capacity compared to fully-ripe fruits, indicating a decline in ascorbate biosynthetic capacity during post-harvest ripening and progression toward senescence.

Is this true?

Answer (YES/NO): NO